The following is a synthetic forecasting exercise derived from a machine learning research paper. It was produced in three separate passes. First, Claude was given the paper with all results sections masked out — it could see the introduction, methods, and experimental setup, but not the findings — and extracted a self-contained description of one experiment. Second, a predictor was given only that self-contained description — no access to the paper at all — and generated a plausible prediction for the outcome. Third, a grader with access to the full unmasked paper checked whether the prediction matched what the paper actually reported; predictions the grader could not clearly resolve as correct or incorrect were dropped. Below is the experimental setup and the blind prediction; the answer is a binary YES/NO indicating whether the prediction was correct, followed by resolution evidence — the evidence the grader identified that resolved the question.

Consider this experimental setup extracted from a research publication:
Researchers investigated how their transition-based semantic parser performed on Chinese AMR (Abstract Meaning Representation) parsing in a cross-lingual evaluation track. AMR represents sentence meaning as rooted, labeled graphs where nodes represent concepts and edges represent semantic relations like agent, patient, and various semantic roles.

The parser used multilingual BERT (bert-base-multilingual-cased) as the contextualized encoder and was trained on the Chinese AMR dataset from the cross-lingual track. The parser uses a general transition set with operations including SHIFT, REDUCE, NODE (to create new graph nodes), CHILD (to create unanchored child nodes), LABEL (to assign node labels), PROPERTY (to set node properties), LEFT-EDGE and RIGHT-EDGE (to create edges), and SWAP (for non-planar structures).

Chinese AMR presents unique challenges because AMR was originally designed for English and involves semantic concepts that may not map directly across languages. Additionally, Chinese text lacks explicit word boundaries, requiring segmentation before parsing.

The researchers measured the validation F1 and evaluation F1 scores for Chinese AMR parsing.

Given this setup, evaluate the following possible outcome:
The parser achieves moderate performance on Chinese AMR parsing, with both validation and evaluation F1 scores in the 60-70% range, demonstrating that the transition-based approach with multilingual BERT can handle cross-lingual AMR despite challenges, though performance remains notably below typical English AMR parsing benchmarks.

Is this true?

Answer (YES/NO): NO